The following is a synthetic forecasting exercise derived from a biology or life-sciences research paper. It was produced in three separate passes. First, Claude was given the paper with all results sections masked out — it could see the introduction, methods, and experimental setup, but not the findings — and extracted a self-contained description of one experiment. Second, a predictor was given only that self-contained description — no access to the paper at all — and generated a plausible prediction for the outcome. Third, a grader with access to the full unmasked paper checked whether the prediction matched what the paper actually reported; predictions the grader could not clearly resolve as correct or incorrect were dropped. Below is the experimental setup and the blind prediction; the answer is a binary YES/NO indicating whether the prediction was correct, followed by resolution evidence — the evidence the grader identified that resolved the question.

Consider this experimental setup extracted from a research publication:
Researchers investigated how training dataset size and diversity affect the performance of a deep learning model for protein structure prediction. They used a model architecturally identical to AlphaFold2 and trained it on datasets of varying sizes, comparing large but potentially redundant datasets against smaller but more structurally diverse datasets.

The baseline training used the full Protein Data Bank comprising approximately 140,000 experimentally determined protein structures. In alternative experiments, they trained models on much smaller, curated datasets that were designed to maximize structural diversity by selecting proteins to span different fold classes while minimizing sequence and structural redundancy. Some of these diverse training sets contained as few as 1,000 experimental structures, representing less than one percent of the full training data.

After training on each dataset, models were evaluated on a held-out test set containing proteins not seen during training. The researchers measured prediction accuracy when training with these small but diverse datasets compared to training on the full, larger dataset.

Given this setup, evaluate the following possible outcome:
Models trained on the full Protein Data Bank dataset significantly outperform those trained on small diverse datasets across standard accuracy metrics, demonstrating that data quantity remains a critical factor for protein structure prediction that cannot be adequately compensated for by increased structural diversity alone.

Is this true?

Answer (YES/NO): NO